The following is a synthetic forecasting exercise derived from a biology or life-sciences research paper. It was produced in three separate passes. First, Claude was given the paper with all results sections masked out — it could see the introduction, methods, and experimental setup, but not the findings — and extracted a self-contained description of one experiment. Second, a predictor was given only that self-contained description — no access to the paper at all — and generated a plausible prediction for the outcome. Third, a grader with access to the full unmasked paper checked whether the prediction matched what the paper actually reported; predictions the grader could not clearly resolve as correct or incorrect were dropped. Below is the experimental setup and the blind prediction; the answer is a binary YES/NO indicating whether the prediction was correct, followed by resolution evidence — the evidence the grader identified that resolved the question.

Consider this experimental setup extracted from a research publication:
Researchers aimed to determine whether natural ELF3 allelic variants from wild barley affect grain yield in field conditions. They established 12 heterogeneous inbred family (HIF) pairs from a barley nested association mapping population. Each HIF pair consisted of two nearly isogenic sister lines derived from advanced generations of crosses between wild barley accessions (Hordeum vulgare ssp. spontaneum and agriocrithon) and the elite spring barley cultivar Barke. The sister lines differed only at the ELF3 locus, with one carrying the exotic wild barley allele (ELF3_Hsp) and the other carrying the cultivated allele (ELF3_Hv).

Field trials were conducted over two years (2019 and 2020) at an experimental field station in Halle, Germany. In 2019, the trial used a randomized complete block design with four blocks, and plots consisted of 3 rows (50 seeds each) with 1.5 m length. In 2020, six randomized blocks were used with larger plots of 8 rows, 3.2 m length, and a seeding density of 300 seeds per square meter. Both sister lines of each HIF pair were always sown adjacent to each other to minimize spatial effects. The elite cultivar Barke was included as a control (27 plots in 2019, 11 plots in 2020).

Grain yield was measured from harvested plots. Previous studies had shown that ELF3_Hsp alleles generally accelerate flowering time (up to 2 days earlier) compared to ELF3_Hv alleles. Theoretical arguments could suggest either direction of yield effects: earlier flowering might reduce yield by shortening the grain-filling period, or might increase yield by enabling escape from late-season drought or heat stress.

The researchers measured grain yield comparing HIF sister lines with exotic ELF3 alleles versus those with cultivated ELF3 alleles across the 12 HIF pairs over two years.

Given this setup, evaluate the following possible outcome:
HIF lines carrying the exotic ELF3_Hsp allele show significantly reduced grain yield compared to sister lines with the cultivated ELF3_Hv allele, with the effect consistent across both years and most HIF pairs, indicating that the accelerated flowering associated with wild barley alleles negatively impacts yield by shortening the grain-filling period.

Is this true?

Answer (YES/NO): NO